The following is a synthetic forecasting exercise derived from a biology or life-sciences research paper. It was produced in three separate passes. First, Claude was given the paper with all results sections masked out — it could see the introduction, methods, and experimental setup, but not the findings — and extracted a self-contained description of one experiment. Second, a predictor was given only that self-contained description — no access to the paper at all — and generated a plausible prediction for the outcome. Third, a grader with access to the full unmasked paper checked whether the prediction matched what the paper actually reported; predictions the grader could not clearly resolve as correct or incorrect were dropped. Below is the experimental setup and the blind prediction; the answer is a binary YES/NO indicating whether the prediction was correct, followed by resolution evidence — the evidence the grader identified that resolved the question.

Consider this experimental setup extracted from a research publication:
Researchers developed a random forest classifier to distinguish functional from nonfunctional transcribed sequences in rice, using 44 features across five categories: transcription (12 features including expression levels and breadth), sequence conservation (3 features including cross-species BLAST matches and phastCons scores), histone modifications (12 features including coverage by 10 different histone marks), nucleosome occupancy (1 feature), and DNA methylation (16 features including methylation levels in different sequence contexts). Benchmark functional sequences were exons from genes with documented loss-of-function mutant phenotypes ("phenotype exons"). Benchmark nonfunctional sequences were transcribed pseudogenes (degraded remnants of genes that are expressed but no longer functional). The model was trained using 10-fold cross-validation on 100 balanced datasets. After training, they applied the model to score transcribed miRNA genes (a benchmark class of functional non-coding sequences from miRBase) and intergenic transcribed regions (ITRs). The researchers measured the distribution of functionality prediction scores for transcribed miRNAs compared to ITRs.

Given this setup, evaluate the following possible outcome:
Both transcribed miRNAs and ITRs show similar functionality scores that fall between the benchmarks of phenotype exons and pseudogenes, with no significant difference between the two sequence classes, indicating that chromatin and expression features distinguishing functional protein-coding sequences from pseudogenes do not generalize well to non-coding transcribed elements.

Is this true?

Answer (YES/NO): NO